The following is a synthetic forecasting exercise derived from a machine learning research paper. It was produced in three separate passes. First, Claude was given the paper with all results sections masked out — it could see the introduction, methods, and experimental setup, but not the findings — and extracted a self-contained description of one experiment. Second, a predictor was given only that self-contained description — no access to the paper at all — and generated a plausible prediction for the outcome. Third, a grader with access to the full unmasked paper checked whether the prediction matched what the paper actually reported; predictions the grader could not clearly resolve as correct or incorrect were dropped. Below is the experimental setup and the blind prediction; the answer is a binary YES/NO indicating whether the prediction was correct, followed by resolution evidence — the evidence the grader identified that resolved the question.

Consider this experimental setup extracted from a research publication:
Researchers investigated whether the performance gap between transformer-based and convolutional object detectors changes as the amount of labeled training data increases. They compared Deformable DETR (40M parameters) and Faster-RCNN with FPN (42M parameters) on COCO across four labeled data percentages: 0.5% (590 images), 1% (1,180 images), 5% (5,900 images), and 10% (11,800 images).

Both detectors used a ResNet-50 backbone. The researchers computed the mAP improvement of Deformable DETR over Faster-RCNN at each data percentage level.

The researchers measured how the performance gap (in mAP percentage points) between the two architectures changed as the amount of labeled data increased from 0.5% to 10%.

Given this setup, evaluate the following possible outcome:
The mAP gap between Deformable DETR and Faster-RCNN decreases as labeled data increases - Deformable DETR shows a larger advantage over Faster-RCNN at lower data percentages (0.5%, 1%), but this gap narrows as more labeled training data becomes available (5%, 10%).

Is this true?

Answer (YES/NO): NO